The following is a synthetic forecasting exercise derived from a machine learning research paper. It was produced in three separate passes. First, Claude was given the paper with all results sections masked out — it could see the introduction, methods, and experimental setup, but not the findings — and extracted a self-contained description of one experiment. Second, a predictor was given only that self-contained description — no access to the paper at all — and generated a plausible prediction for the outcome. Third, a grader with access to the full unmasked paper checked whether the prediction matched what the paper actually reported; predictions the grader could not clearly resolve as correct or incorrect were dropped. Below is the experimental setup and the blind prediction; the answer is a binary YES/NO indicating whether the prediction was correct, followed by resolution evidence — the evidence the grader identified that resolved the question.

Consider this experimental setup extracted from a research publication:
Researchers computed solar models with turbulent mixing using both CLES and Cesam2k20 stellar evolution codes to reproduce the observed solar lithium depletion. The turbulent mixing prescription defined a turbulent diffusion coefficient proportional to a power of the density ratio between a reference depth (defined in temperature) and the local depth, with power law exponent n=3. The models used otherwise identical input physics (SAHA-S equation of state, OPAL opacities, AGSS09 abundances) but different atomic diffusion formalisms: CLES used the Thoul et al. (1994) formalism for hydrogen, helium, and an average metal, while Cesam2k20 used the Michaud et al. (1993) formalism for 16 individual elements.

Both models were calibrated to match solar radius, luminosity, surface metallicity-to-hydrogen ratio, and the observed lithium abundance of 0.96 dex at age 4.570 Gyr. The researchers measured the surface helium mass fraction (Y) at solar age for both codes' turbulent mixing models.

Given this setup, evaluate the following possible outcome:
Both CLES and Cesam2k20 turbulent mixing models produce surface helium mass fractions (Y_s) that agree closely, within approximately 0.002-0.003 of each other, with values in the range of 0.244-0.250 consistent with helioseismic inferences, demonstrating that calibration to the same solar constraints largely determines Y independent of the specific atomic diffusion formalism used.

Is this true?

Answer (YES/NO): NO